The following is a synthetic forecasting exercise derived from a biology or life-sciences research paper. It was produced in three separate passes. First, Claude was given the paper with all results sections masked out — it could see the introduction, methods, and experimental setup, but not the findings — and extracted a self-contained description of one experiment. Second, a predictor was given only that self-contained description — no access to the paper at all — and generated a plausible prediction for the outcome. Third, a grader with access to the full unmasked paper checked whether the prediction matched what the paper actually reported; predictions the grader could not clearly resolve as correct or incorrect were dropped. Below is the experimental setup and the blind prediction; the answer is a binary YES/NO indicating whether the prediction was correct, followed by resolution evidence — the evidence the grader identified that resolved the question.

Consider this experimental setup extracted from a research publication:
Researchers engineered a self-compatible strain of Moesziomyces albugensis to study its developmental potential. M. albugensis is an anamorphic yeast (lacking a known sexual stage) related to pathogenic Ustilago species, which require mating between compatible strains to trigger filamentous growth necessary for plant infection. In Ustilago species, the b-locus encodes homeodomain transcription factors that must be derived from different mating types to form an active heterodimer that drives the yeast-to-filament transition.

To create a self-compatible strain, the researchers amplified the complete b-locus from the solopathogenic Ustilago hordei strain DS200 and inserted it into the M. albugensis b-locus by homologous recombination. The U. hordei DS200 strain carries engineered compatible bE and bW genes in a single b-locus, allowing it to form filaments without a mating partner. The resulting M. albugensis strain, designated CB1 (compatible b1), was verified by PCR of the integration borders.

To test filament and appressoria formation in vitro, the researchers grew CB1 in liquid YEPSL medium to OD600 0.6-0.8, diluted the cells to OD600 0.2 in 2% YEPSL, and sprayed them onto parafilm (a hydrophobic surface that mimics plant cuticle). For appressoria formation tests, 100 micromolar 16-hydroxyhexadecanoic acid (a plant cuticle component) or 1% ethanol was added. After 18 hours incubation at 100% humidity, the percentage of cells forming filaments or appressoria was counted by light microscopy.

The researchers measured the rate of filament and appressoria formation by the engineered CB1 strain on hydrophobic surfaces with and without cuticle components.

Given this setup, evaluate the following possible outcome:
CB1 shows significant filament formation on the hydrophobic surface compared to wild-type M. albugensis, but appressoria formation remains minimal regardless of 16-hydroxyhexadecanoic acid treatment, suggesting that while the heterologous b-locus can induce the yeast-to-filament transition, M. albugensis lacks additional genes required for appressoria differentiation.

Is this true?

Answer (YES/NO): NO